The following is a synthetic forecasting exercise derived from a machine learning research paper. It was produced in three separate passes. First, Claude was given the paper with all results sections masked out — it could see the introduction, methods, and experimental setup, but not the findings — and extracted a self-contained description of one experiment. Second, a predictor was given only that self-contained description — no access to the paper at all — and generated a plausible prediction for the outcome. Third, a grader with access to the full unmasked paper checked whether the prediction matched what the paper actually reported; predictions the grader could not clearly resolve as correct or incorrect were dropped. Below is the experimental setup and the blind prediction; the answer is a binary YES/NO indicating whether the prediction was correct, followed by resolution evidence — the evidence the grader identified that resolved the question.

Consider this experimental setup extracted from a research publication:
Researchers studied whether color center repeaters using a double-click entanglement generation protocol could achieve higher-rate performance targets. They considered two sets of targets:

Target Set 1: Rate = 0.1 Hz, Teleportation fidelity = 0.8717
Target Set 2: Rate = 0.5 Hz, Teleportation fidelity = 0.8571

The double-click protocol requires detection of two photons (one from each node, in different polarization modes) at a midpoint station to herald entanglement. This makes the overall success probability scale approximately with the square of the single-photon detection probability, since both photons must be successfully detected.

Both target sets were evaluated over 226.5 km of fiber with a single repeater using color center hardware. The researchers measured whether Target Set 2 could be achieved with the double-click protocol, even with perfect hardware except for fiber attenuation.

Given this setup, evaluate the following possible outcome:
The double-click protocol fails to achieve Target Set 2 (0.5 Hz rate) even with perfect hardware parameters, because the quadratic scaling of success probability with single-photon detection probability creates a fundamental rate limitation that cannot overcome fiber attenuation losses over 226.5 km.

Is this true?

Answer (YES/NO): YES